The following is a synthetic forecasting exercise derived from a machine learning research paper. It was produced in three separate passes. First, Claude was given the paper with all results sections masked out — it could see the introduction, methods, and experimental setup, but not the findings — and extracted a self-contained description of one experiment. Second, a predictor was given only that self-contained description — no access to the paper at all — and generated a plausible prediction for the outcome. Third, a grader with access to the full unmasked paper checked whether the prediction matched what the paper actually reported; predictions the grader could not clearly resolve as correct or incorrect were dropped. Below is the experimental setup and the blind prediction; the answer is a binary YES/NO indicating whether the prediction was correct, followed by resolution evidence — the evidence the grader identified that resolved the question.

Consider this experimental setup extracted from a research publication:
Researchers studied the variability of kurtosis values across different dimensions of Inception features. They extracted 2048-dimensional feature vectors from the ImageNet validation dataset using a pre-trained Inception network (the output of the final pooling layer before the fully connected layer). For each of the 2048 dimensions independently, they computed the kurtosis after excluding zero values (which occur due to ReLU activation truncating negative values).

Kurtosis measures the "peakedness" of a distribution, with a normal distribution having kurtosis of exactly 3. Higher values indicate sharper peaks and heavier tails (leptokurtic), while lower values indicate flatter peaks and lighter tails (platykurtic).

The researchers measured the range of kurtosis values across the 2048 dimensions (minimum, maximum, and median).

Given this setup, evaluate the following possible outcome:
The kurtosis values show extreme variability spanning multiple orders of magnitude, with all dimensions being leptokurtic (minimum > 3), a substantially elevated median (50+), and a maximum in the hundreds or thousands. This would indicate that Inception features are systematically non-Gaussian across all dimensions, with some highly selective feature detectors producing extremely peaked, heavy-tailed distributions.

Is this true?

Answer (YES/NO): NO